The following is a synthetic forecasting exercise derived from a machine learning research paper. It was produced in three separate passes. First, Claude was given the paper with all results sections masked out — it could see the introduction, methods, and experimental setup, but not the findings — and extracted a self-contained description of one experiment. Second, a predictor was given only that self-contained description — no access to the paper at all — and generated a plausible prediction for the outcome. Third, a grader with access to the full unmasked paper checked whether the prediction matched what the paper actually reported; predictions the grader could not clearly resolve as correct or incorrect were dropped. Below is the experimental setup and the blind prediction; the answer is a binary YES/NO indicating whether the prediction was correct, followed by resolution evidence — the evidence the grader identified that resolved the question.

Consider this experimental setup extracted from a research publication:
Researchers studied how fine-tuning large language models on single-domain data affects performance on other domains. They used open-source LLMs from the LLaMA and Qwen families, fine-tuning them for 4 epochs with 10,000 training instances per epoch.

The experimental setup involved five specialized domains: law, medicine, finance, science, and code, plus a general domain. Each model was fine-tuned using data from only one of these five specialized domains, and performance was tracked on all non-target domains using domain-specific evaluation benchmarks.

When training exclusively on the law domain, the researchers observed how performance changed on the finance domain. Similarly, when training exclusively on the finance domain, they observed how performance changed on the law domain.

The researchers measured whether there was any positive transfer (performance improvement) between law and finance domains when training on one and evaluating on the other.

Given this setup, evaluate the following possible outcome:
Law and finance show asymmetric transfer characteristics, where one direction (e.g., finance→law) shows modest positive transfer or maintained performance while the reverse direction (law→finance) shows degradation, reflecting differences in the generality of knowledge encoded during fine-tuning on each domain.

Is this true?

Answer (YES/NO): NO